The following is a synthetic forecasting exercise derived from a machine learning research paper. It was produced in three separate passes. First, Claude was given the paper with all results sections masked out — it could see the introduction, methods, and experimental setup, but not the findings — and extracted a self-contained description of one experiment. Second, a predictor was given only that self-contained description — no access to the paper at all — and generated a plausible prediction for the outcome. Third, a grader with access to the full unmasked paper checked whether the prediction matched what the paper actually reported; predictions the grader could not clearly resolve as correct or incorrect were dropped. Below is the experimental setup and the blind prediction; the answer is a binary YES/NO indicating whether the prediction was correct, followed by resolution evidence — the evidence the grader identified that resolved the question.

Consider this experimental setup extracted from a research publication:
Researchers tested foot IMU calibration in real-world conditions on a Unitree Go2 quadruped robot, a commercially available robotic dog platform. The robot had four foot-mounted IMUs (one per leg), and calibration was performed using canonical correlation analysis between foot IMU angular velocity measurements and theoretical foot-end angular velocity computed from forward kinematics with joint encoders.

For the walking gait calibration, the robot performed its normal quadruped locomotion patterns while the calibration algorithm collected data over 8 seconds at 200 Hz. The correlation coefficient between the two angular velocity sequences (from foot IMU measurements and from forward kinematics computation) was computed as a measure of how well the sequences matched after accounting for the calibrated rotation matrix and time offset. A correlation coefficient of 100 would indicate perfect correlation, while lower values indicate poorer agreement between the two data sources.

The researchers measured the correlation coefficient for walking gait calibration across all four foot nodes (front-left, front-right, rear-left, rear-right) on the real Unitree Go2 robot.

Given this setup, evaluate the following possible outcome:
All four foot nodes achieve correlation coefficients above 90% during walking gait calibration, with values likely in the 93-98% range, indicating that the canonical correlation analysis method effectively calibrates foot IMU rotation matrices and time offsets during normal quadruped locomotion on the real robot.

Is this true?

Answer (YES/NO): NO